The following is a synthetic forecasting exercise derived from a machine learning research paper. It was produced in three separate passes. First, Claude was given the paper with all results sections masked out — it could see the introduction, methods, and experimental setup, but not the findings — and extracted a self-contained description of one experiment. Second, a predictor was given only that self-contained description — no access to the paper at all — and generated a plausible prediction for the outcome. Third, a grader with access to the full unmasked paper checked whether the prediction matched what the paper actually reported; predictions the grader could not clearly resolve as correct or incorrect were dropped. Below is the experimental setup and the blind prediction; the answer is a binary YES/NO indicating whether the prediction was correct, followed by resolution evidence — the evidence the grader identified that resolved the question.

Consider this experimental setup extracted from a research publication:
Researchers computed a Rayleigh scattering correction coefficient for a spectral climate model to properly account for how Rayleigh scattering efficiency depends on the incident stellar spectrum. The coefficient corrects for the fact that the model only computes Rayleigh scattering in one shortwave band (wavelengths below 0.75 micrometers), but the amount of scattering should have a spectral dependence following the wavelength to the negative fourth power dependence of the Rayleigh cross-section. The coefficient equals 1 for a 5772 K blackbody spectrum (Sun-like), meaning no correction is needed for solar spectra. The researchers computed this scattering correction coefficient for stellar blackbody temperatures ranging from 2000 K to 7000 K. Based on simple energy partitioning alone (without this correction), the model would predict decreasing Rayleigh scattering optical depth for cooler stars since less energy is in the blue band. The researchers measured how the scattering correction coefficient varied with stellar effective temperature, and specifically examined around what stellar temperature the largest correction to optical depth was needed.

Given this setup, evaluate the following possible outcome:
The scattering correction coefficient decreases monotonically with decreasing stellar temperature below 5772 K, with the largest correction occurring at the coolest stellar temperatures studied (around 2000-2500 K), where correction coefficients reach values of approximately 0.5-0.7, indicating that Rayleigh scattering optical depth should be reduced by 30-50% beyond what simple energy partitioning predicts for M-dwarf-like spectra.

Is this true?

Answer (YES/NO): NO